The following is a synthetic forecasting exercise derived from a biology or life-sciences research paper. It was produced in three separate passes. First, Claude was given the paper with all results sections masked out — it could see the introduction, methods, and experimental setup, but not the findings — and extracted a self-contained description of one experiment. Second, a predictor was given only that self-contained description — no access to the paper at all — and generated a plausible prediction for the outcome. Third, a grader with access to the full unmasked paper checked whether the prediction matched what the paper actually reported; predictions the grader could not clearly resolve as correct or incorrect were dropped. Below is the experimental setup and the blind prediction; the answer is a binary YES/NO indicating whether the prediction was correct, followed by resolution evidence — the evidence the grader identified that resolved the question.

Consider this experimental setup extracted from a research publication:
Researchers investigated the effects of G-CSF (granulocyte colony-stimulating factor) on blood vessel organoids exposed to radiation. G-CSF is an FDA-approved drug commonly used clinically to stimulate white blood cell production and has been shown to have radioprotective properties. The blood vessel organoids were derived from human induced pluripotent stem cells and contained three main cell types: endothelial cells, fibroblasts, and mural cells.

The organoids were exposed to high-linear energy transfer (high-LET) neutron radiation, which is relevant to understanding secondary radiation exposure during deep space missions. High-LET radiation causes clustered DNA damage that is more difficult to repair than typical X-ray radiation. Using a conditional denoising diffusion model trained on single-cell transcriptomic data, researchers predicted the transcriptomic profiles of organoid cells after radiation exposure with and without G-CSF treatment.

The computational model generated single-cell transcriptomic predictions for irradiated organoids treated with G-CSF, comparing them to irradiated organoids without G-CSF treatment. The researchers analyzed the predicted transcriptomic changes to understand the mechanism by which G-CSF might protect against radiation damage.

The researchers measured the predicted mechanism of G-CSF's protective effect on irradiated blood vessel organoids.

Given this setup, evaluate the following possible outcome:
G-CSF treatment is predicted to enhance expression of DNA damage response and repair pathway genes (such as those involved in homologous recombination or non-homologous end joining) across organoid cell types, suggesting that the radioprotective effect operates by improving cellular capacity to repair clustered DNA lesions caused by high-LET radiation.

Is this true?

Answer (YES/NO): NO